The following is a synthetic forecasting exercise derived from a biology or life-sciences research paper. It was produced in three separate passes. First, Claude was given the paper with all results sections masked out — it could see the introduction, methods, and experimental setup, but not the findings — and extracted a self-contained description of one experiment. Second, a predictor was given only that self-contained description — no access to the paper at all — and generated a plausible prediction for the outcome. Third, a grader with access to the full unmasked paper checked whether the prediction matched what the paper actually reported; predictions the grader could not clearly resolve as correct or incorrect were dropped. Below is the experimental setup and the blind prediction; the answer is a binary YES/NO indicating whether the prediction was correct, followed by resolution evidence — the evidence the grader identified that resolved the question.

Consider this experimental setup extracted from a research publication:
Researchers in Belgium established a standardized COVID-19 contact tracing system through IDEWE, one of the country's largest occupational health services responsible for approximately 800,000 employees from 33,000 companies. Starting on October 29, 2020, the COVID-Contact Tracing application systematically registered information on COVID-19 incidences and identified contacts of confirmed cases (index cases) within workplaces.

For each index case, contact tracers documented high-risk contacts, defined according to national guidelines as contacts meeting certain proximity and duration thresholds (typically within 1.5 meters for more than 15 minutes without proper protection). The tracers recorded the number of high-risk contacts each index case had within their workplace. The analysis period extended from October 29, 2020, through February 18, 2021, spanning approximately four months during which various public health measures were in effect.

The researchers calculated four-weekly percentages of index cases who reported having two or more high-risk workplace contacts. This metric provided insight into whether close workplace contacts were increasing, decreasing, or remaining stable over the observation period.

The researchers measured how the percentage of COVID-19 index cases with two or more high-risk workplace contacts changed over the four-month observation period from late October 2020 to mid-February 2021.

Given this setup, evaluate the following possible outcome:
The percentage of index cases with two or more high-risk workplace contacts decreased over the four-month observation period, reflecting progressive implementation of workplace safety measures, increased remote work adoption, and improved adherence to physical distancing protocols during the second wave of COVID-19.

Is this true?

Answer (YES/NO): NO